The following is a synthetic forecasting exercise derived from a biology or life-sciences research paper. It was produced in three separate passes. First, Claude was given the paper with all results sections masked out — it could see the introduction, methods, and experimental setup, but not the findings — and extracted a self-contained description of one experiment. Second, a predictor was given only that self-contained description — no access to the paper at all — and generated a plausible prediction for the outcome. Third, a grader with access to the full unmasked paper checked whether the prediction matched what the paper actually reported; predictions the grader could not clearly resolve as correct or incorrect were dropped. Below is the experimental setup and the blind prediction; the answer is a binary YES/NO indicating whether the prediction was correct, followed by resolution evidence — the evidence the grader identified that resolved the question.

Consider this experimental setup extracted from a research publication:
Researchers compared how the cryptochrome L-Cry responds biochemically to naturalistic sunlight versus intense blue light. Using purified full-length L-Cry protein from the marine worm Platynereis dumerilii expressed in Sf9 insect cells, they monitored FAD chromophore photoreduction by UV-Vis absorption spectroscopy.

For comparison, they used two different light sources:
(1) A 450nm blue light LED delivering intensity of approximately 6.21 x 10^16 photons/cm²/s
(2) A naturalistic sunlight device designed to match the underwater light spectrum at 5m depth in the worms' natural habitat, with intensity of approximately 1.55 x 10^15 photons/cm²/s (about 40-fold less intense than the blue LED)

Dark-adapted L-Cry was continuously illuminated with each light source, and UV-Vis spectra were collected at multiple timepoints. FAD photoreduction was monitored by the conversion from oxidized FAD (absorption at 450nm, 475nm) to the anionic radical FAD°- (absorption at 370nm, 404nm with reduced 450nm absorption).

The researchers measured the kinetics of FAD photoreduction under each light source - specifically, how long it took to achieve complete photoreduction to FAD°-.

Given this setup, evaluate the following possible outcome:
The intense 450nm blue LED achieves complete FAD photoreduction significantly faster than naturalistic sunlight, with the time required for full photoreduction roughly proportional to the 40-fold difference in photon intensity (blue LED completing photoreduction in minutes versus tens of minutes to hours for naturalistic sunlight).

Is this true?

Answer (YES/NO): NO